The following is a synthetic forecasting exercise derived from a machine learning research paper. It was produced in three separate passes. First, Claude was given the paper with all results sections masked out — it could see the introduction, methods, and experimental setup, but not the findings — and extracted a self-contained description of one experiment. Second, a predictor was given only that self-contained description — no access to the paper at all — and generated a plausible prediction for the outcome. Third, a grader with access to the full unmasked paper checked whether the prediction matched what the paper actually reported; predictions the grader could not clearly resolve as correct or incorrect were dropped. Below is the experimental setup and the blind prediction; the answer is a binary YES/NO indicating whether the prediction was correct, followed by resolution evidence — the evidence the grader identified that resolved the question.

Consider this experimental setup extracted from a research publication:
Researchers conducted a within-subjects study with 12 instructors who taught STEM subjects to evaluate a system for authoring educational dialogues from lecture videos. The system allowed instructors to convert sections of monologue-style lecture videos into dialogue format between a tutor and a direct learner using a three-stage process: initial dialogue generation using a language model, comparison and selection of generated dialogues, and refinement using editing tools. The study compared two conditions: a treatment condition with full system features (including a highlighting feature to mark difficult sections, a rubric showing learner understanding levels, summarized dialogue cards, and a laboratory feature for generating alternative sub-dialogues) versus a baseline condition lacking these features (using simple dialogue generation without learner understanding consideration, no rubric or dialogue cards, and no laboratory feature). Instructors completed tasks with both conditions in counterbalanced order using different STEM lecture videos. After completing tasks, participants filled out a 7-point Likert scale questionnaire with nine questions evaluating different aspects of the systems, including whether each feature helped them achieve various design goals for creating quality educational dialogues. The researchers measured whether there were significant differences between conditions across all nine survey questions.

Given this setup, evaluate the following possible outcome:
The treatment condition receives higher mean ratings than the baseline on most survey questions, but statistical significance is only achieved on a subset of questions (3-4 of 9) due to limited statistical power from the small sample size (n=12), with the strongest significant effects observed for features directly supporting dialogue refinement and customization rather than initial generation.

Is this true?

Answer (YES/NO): NO